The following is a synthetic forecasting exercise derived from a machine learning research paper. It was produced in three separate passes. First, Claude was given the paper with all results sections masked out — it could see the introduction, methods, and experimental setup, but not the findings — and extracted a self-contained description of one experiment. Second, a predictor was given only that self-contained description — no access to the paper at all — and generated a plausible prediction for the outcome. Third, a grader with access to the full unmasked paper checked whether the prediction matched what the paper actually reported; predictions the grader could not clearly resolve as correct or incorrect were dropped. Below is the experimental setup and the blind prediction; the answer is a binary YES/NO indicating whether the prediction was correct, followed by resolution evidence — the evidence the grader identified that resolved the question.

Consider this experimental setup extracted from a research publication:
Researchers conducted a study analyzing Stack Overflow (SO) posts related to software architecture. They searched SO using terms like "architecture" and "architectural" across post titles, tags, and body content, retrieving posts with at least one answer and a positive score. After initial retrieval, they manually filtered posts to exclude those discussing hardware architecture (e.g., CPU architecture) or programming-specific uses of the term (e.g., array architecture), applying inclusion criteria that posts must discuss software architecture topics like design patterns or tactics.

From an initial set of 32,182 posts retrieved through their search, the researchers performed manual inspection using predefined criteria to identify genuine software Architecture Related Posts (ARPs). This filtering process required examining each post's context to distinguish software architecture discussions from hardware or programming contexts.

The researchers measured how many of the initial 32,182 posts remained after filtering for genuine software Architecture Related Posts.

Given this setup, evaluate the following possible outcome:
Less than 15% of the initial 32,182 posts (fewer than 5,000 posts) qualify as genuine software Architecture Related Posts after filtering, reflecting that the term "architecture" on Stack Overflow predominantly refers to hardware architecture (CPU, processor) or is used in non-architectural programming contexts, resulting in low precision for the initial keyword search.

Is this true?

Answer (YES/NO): NO